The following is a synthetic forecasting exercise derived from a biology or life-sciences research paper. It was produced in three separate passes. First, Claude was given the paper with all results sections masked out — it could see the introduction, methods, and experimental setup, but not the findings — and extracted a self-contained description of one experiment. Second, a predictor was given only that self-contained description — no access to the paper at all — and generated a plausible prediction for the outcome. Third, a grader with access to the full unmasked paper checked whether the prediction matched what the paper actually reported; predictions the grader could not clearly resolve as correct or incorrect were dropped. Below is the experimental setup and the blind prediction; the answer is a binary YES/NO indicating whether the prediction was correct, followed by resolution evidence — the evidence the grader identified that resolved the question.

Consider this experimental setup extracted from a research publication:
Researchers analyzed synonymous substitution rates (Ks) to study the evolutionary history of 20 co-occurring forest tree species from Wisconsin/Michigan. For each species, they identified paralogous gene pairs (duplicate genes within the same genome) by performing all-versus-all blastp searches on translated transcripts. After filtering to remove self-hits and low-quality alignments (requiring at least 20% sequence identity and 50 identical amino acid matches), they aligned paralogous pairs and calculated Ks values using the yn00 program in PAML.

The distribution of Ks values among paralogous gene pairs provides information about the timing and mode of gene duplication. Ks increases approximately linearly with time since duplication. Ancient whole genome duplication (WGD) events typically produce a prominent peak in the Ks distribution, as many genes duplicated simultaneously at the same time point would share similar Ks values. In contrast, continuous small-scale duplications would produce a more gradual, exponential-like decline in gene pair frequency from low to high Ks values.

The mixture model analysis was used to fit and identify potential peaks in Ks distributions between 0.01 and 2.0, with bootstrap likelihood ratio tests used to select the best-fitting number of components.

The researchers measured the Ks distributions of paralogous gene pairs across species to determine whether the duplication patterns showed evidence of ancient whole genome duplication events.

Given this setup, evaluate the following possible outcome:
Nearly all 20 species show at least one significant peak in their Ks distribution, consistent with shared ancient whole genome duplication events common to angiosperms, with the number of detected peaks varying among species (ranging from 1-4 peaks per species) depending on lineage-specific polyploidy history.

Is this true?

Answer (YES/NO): NO